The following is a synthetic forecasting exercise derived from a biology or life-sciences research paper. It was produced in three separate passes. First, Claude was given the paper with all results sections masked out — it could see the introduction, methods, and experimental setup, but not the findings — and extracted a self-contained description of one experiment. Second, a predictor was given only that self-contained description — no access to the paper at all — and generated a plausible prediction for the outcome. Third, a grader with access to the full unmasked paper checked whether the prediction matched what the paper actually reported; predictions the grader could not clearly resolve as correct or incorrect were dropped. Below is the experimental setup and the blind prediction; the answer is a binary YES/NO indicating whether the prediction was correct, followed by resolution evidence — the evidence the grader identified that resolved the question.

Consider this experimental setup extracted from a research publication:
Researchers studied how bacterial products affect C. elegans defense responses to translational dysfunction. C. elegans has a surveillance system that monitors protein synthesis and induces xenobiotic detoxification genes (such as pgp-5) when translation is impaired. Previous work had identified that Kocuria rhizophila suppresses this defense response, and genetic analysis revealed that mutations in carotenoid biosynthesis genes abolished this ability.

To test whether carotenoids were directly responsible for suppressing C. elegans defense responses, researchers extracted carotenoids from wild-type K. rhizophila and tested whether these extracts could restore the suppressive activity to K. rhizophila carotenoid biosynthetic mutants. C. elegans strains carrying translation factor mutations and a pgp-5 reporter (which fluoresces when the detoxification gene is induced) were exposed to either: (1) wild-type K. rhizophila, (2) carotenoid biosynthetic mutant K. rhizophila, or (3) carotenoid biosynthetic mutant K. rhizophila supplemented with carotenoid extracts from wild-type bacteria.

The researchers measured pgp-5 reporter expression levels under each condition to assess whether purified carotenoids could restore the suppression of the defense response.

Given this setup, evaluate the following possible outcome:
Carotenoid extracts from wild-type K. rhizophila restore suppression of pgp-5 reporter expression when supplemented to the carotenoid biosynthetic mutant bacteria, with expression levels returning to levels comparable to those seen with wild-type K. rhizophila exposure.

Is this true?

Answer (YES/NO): YES